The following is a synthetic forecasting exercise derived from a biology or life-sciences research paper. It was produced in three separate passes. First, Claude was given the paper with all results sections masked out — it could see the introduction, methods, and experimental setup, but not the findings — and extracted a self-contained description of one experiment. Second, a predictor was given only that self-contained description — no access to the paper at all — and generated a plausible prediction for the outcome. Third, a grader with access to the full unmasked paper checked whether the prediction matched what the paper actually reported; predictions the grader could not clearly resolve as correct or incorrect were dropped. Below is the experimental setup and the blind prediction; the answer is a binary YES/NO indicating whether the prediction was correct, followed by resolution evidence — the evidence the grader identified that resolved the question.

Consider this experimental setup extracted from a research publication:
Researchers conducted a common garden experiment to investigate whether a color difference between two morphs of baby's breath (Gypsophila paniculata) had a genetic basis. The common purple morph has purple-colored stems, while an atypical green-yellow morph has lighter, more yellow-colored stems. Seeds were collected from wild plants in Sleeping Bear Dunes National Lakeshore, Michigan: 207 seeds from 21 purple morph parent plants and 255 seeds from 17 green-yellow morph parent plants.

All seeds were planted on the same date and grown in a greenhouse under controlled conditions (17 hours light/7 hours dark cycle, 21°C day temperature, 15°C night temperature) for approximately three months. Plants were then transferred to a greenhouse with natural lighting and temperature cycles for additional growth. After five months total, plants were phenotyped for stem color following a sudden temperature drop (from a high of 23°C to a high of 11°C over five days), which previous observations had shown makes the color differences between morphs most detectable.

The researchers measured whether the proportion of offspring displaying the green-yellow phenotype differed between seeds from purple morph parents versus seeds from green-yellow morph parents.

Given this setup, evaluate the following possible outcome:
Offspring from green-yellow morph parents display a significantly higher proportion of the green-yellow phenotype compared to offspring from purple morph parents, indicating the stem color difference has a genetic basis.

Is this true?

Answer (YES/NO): YES